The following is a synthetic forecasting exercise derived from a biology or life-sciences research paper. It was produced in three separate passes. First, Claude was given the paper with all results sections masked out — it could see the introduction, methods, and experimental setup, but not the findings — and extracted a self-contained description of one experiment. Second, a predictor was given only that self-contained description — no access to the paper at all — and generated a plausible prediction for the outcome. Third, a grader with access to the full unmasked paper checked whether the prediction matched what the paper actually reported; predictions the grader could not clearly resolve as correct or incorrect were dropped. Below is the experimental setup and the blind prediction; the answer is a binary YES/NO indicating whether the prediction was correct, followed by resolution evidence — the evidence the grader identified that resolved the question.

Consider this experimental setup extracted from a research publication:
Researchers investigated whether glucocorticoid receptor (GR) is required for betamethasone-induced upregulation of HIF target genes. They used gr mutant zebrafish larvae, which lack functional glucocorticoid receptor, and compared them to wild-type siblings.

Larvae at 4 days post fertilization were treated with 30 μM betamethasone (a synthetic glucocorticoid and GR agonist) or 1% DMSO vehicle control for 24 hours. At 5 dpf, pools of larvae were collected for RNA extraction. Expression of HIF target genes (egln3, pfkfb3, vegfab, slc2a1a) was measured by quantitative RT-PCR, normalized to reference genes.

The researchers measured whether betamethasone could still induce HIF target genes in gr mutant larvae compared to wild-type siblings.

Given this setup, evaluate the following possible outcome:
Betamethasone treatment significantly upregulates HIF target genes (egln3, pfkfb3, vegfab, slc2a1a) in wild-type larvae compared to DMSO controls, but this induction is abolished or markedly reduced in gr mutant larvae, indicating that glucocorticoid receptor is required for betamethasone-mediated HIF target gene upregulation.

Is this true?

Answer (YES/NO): YES